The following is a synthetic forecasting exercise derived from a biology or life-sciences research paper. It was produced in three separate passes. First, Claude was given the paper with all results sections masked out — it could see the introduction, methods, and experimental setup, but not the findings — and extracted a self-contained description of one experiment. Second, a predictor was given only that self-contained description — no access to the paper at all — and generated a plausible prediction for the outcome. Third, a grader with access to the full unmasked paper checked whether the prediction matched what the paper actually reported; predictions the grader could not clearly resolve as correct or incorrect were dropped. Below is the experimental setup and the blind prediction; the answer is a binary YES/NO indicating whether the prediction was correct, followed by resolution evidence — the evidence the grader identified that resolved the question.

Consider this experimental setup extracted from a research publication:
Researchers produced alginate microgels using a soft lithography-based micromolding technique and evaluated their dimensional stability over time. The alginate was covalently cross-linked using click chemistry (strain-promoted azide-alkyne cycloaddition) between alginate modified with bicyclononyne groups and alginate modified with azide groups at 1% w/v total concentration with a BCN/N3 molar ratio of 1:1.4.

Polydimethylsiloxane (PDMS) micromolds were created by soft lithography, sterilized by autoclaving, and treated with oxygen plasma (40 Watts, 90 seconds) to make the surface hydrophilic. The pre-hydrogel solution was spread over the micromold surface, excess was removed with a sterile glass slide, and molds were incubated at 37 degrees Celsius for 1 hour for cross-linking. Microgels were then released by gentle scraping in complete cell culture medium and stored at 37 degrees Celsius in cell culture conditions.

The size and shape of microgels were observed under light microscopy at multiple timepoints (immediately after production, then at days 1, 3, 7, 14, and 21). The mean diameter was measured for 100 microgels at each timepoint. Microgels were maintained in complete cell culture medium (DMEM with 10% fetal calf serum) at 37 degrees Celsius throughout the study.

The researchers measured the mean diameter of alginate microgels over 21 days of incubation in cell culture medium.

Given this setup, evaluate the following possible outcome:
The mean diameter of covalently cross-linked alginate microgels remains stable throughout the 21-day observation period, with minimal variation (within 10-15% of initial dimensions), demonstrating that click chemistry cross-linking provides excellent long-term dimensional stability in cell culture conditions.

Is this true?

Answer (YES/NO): YES